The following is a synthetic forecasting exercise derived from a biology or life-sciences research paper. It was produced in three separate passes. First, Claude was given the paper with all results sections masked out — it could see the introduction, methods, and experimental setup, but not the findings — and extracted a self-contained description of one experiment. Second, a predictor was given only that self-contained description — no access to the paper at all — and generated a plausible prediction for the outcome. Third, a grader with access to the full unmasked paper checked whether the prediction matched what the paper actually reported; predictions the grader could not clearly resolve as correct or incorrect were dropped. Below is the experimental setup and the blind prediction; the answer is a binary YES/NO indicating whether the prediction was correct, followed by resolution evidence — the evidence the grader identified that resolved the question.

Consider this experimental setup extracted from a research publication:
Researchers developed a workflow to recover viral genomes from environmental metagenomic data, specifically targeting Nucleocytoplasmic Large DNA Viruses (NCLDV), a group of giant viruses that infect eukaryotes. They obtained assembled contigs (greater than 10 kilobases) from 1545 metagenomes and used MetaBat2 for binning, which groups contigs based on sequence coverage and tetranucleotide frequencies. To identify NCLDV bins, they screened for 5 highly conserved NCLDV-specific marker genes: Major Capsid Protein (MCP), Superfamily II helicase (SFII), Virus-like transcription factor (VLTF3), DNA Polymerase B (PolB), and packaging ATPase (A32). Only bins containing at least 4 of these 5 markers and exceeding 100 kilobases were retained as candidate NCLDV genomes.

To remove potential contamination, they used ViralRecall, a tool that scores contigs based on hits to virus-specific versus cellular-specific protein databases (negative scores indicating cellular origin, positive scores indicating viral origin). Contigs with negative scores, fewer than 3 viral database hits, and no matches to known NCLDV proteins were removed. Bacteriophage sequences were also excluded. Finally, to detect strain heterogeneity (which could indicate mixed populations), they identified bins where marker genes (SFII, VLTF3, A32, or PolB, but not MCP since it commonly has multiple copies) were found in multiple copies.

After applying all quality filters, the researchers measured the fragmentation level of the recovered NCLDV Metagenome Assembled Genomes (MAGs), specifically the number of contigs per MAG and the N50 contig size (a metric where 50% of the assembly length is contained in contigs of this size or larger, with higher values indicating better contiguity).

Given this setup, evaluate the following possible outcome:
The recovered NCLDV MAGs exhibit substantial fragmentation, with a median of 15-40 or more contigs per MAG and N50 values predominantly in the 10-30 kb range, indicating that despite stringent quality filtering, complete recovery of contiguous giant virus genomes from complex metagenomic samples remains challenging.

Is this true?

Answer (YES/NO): NO